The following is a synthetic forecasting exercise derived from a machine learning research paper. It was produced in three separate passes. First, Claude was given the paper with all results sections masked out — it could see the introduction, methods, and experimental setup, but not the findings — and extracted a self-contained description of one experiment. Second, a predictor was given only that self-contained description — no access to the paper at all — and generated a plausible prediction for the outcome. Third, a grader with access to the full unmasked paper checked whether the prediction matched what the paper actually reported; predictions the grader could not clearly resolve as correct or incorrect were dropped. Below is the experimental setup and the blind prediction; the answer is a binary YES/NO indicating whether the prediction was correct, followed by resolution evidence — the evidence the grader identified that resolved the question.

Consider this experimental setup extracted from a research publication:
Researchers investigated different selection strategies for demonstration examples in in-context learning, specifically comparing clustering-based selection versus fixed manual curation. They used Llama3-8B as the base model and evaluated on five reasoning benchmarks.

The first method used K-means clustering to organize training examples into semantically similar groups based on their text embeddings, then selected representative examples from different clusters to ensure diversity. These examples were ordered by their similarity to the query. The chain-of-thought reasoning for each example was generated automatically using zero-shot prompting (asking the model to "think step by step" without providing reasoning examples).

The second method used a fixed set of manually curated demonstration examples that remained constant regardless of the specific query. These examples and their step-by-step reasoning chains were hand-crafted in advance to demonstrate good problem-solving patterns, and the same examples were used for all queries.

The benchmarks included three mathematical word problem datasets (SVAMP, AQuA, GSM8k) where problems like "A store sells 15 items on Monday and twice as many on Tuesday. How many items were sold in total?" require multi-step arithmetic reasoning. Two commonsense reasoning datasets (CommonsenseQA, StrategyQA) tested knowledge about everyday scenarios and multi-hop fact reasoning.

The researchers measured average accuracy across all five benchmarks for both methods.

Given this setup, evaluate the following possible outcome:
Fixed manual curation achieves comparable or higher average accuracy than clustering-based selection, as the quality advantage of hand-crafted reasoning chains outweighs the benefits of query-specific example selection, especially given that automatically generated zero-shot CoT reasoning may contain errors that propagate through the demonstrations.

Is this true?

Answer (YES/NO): YES